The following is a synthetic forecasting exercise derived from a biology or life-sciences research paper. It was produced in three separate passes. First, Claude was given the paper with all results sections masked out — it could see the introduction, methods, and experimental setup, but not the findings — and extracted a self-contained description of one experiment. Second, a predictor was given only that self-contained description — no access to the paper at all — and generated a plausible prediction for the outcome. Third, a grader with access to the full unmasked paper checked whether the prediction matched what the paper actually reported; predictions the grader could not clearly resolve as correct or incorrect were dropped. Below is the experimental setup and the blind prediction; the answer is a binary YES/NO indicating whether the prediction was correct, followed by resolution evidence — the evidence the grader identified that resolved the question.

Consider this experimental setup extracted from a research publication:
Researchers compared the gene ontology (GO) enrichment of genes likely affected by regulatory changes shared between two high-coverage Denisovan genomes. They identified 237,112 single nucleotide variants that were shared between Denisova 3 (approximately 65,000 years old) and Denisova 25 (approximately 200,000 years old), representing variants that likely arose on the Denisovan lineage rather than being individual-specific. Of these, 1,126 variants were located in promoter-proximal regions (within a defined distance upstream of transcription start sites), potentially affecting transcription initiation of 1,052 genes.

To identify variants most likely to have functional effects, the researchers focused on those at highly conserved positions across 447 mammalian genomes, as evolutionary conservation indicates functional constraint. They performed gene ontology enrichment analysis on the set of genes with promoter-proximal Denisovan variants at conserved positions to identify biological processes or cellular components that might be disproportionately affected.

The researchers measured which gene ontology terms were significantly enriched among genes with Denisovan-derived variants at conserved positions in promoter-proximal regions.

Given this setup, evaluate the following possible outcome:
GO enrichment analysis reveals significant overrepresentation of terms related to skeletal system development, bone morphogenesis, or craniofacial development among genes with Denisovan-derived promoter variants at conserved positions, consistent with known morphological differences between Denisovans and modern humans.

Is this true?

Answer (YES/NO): NO